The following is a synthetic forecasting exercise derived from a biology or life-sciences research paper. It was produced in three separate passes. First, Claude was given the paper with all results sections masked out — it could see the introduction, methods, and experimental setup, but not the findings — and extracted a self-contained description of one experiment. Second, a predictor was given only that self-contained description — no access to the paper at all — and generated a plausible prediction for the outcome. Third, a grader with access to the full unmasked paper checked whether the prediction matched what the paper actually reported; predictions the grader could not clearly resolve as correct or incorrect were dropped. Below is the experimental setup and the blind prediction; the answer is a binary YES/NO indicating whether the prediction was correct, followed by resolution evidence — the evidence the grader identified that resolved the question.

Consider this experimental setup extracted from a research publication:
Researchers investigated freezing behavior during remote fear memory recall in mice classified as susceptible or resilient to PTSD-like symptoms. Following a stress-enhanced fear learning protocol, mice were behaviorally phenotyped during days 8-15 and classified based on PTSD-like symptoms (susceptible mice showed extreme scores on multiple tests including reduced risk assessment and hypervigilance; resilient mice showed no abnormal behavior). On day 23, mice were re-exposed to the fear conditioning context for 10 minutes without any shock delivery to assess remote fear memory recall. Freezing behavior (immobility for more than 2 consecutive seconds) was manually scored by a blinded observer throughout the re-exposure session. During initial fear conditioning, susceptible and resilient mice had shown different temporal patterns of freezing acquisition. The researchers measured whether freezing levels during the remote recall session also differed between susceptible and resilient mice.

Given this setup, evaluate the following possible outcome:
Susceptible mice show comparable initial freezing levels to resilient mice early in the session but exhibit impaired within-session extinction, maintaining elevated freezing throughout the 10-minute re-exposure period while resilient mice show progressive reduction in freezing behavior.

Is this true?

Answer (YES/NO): NO